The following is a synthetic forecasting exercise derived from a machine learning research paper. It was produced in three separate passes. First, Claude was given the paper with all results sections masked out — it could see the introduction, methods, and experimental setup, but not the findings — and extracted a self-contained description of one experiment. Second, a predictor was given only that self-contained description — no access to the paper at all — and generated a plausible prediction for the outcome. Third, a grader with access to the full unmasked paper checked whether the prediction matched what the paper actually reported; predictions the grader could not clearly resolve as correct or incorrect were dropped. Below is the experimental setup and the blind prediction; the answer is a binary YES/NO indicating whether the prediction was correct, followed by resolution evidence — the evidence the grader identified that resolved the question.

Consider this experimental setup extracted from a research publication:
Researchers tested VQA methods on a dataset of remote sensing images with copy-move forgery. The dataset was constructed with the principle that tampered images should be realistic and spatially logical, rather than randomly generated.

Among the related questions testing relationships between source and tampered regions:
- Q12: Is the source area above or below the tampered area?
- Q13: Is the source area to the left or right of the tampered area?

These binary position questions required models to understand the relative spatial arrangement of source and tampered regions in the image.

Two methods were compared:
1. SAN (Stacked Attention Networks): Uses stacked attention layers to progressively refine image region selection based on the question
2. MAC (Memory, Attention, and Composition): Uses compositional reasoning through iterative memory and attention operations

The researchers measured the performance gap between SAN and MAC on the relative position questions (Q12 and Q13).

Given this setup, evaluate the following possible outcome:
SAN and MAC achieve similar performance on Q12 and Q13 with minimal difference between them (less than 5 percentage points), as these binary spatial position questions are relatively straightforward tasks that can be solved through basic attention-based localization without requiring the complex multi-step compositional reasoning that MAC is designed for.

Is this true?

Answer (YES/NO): NO